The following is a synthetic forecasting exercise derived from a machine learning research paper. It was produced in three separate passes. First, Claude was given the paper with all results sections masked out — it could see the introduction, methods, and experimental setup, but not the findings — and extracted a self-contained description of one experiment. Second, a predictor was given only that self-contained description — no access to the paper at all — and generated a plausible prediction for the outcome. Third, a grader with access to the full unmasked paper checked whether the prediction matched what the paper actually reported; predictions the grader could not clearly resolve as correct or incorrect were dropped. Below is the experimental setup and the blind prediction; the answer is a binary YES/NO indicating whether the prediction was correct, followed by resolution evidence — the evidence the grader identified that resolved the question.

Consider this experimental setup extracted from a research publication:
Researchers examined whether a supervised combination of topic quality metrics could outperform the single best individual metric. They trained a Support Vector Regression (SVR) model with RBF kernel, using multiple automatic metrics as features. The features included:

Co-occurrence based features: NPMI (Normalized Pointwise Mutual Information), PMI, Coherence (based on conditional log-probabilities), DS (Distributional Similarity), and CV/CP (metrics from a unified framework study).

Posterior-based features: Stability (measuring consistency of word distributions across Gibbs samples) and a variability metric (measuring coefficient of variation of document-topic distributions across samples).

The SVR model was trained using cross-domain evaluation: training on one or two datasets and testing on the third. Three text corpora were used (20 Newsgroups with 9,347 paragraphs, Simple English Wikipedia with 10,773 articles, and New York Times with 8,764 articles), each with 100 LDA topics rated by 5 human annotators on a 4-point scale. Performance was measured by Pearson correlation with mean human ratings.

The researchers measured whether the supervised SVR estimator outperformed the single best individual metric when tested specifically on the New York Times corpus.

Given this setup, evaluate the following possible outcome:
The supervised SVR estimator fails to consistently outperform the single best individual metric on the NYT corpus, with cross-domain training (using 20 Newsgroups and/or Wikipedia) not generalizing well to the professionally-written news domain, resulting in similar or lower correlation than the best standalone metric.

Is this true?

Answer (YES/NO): YES